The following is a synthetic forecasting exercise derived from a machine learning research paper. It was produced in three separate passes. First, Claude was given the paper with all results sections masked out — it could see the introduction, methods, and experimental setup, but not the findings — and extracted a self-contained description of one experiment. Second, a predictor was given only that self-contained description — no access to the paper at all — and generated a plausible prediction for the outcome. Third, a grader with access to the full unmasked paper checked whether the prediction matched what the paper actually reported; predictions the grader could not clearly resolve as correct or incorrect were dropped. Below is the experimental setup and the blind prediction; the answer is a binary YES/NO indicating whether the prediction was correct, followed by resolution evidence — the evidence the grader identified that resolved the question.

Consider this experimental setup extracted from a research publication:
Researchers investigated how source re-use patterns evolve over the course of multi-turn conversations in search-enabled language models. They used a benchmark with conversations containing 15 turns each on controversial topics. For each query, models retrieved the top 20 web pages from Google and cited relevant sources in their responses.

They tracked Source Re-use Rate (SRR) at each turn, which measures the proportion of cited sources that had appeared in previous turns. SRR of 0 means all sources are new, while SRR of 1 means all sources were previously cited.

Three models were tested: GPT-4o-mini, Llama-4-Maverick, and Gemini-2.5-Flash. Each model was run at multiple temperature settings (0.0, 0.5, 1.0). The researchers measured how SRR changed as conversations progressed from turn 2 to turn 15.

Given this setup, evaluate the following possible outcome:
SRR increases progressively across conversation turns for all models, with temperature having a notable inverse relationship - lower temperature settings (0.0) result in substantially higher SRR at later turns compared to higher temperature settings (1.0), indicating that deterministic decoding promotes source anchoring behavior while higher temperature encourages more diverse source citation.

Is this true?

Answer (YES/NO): NO